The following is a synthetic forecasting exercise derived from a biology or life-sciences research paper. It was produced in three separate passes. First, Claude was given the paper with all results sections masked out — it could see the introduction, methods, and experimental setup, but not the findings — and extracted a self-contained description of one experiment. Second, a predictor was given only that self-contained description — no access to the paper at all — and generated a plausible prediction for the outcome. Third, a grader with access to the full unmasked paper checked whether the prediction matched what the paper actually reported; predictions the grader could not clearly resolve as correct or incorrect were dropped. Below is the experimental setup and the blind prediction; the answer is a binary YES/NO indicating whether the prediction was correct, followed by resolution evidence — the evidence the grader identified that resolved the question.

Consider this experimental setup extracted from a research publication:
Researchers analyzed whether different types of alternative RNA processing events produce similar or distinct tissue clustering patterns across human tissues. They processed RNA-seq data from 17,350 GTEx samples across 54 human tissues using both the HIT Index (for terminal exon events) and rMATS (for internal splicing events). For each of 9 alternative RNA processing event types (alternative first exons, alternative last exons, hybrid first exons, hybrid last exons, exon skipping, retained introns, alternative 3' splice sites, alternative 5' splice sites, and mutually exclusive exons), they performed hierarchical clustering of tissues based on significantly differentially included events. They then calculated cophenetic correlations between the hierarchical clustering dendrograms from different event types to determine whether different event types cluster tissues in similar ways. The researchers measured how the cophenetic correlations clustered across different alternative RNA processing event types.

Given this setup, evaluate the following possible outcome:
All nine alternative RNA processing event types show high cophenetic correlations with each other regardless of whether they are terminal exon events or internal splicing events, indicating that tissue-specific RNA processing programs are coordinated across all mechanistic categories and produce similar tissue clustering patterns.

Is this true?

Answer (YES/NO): NO